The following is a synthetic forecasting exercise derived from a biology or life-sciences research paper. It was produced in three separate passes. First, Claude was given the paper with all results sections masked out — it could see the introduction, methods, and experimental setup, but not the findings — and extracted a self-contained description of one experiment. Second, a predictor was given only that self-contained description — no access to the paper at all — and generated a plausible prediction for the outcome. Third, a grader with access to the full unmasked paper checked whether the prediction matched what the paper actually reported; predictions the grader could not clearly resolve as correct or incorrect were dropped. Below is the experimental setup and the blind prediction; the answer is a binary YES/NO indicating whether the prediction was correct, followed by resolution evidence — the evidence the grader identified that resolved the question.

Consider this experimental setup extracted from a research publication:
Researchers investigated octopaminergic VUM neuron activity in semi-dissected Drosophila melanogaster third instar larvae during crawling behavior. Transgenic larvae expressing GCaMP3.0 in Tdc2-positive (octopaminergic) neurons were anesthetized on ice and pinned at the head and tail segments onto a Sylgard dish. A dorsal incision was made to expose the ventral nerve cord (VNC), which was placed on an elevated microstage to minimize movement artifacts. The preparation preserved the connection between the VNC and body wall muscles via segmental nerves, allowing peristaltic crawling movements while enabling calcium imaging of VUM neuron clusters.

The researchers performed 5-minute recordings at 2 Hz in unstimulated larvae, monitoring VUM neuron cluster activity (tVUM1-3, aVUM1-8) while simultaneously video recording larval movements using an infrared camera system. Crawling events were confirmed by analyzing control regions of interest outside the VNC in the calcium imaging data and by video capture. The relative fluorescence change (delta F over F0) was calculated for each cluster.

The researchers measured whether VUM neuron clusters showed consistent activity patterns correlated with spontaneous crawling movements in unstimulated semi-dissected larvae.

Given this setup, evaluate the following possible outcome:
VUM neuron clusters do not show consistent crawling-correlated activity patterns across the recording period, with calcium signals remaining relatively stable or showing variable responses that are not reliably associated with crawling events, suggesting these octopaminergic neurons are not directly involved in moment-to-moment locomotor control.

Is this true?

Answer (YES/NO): YES